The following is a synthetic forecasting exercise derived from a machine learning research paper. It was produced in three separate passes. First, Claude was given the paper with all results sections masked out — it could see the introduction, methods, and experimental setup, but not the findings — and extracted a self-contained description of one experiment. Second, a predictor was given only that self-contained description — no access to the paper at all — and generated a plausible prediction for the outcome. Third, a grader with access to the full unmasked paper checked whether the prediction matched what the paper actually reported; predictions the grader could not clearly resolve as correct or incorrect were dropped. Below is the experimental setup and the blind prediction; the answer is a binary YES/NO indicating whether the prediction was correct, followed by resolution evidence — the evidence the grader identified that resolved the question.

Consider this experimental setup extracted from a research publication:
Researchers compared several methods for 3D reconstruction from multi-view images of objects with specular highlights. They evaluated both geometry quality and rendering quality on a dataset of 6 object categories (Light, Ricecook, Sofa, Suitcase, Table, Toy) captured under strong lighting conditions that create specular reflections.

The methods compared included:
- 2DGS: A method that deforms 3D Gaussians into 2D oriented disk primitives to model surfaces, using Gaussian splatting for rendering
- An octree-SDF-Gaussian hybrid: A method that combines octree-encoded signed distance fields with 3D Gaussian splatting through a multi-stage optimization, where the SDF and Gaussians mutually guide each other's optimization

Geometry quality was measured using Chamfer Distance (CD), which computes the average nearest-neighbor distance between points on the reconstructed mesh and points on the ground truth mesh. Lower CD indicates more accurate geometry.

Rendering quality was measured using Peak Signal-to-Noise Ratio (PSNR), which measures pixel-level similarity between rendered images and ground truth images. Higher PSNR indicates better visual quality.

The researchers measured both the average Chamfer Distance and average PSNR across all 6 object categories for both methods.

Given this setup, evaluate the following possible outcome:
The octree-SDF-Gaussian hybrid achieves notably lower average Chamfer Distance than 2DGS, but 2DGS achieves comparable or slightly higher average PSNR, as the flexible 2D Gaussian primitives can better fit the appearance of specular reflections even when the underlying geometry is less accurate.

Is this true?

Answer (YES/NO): YES